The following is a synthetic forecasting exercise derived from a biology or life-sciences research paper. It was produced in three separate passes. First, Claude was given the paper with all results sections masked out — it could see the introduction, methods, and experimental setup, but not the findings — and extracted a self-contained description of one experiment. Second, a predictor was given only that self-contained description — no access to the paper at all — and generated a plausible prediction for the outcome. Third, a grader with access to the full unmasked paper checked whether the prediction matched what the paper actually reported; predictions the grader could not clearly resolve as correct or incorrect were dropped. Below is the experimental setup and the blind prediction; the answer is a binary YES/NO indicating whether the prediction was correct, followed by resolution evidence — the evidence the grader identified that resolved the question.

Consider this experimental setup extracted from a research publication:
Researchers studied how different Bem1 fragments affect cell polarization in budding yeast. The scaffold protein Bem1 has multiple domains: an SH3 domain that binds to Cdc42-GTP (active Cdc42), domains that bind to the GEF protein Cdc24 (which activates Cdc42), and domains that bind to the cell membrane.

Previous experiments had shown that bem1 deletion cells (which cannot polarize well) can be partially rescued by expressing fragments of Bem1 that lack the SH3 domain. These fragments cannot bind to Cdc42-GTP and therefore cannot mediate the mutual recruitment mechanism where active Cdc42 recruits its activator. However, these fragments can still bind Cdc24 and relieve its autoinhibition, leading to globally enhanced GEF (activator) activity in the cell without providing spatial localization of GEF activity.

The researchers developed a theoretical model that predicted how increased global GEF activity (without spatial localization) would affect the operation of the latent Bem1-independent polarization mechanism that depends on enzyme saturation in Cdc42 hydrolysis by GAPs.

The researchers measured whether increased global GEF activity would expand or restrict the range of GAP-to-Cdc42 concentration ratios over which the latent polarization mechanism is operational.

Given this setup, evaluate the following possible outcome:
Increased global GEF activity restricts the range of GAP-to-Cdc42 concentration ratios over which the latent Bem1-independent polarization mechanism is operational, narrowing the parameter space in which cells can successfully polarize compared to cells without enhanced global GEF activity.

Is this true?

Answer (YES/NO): NO